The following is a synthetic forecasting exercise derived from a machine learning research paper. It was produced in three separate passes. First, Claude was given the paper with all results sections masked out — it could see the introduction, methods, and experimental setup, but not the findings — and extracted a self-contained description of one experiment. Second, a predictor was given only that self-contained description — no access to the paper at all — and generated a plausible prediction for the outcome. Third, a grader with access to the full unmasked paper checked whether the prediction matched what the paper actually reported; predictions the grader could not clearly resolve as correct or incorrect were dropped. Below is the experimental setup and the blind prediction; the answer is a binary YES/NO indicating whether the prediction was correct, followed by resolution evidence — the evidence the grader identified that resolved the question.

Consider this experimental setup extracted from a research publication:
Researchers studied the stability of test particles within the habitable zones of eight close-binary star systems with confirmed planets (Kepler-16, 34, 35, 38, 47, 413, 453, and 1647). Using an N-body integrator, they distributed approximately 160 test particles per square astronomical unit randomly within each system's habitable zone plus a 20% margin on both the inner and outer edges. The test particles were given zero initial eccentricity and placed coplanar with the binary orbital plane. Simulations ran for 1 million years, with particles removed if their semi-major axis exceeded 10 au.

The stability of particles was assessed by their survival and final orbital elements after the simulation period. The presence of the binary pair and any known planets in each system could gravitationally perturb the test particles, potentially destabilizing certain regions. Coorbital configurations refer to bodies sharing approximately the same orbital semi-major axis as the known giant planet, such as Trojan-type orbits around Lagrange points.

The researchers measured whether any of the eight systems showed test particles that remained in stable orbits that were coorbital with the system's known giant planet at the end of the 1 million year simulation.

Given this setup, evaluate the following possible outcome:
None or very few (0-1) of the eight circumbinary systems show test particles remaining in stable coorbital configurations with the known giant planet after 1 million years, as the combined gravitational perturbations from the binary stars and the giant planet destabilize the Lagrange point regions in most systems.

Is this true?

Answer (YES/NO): NO